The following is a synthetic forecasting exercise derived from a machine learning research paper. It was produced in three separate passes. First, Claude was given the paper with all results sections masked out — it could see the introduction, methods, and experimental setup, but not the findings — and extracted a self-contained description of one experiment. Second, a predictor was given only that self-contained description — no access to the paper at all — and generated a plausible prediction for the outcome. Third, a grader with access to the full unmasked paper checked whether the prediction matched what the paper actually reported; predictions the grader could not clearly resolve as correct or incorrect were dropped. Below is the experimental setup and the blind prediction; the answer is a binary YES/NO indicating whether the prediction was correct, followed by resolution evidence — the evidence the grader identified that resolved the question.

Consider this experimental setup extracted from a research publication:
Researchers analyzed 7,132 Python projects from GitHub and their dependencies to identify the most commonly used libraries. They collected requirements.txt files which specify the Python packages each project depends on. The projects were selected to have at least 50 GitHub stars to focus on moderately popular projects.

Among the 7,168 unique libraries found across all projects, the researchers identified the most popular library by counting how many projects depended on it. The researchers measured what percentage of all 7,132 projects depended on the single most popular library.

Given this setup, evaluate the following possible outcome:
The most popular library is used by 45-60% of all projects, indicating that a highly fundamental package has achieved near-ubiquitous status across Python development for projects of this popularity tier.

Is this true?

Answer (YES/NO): NO